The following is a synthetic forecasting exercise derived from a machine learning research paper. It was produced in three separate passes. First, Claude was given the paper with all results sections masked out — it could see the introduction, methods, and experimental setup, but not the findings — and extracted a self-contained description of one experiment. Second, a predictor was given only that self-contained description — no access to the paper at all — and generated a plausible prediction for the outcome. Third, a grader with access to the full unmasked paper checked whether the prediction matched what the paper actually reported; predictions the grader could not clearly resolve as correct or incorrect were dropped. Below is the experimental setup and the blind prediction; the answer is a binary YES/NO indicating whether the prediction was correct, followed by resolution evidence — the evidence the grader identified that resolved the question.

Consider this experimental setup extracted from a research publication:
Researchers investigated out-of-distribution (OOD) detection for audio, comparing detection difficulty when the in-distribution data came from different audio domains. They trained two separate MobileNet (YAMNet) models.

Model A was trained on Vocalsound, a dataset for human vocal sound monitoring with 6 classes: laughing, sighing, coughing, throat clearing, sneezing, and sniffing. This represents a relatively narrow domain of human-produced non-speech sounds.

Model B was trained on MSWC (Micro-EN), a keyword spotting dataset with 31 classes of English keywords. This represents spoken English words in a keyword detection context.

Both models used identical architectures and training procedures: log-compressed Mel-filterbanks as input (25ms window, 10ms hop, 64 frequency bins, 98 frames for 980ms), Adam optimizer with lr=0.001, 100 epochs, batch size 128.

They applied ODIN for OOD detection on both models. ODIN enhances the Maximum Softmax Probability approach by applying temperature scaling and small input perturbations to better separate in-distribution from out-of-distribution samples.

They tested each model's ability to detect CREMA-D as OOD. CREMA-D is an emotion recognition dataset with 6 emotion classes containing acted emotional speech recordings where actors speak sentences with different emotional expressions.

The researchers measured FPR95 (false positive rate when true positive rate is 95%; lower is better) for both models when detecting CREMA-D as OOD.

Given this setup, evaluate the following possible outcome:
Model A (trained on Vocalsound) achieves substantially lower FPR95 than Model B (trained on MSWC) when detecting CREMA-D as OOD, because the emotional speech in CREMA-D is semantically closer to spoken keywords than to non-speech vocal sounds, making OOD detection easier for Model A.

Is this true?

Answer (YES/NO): NO